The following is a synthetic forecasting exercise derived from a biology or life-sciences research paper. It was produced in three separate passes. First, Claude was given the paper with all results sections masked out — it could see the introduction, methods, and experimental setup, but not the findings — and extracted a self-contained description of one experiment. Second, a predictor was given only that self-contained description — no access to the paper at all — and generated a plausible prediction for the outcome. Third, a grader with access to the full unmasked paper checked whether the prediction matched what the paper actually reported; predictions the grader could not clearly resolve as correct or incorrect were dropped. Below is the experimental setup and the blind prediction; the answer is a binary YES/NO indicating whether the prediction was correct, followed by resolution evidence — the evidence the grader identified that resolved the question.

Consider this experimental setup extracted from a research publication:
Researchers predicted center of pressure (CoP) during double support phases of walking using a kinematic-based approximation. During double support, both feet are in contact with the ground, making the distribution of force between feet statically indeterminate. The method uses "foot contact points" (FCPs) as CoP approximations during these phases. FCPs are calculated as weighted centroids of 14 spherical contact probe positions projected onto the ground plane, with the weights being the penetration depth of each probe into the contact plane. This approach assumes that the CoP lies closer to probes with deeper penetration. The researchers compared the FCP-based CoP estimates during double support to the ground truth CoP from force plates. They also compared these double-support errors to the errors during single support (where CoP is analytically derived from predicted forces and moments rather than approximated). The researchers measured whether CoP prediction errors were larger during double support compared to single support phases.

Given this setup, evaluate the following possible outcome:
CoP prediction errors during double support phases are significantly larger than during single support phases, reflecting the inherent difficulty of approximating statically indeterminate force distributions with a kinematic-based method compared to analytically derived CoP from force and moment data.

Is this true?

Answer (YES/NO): YES